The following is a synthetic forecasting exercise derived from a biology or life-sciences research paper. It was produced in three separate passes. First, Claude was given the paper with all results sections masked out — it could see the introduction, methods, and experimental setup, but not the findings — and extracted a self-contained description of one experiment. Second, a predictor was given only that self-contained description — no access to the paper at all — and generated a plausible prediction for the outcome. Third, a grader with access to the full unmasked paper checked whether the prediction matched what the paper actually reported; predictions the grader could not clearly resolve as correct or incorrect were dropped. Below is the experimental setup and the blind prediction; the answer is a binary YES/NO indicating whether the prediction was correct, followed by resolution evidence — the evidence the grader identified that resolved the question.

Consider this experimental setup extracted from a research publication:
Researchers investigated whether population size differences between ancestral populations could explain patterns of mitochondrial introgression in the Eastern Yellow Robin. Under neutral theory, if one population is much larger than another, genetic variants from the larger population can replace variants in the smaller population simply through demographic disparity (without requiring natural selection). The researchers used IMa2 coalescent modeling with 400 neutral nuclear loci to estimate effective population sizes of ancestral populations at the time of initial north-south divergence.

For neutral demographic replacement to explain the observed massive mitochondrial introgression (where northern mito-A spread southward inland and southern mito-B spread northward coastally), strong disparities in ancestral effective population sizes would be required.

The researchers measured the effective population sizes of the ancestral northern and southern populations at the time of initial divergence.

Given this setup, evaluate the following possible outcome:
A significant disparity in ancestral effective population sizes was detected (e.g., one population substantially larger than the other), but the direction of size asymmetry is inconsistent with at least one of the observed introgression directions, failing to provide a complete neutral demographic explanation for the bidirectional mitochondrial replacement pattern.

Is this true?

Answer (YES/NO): NO